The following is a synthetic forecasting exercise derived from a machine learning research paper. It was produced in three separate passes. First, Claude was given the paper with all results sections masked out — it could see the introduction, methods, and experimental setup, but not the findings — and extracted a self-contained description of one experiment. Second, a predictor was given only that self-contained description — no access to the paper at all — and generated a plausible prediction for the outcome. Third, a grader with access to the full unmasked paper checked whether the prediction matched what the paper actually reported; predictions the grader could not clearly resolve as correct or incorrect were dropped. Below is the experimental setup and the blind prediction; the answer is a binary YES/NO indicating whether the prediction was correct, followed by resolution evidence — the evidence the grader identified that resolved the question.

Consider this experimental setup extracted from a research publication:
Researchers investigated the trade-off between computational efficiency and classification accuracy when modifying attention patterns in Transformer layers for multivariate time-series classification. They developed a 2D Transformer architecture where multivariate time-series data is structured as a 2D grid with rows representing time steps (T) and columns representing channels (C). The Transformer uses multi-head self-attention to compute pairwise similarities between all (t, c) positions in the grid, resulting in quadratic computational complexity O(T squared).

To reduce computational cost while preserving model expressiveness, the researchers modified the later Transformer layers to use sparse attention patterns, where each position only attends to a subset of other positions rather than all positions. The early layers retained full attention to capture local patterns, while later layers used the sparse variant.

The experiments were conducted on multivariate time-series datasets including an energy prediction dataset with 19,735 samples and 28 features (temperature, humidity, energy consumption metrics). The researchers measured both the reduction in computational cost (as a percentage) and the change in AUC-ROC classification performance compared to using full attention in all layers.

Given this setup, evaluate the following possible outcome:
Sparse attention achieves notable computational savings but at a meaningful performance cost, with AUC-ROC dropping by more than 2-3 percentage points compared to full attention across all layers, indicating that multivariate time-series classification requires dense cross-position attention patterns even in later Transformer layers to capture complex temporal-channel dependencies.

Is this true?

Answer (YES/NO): NO